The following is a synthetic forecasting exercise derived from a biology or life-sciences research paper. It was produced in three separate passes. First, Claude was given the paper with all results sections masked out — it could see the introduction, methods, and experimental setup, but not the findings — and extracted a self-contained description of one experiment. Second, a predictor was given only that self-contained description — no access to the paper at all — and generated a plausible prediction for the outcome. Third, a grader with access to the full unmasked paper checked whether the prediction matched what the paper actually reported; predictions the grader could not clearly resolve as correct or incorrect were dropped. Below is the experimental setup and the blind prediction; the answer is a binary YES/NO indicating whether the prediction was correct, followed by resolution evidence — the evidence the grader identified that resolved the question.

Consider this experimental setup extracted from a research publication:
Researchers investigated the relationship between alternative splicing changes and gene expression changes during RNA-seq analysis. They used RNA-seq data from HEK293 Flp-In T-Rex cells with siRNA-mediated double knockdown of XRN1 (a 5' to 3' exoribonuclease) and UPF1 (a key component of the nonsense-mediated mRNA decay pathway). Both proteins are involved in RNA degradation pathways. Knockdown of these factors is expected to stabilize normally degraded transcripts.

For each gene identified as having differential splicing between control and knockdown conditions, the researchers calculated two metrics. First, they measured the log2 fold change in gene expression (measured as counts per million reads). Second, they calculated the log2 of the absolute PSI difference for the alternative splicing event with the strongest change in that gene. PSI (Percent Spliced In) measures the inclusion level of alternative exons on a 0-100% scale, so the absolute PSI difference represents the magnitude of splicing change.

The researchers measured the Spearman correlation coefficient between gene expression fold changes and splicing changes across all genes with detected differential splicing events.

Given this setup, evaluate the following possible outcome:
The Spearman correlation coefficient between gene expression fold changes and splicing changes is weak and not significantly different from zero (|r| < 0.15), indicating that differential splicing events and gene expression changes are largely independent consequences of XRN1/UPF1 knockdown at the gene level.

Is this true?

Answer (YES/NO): NO